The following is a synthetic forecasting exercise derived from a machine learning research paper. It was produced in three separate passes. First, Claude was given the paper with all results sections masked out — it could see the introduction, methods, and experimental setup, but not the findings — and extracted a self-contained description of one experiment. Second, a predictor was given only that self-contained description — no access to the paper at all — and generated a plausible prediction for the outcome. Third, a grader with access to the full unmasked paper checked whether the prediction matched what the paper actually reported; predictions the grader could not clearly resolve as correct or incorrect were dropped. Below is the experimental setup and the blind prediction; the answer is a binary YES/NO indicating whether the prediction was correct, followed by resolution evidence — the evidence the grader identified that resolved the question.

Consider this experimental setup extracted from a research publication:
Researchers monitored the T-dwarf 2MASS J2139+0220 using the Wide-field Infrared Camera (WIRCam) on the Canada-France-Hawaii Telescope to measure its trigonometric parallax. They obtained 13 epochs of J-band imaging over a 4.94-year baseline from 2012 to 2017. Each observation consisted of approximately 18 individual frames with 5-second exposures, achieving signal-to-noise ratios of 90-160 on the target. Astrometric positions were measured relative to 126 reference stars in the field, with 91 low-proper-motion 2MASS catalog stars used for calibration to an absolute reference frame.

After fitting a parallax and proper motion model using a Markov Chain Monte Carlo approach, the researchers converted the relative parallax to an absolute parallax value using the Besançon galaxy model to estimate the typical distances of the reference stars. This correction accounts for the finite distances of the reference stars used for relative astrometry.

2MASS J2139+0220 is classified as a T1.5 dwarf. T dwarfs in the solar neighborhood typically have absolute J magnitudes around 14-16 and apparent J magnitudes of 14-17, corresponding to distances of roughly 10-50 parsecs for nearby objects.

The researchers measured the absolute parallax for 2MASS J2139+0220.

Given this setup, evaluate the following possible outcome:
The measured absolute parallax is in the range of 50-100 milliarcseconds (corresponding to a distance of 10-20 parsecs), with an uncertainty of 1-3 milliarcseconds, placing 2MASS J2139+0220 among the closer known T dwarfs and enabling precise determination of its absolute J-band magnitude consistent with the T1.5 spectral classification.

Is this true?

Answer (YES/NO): YES